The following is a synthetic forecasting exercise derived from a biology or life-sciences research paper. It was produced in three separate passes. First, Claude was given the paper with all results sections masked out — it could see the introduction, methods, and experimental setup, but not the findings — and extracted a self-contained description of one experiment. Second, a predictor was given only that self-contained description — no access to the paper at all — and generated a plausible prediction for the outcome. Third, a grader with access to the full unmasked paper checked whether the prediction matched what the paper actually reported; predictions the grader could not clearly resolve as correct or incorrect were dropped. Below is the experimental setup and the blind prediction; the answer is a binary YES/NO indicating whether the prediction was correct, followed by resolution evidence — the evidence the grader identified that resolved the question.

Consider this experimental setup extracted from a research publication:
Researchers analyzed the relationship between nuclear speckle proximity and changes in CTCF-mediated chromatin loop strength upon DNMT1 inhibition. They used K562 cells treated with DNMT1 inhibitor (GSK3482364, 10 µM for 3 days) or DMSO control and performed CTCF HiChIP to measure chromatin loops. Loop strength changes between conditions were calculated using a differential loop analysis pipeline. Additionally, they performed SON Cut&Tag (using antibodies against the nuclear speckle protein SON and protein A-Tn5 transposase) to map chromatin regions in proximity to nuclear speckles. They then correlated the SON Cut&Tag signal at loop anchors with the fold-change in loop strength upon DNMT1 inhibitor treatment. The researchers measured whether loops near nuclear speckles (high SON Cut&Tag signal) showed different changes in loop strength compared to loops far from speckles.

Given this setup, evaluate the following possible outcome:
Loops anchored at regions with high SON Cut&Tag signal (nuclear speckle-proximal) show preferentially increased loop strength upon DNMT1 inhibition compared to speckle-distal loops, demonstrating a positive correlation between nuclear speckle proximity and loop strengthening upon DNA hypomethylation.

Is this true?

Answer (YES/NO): YES